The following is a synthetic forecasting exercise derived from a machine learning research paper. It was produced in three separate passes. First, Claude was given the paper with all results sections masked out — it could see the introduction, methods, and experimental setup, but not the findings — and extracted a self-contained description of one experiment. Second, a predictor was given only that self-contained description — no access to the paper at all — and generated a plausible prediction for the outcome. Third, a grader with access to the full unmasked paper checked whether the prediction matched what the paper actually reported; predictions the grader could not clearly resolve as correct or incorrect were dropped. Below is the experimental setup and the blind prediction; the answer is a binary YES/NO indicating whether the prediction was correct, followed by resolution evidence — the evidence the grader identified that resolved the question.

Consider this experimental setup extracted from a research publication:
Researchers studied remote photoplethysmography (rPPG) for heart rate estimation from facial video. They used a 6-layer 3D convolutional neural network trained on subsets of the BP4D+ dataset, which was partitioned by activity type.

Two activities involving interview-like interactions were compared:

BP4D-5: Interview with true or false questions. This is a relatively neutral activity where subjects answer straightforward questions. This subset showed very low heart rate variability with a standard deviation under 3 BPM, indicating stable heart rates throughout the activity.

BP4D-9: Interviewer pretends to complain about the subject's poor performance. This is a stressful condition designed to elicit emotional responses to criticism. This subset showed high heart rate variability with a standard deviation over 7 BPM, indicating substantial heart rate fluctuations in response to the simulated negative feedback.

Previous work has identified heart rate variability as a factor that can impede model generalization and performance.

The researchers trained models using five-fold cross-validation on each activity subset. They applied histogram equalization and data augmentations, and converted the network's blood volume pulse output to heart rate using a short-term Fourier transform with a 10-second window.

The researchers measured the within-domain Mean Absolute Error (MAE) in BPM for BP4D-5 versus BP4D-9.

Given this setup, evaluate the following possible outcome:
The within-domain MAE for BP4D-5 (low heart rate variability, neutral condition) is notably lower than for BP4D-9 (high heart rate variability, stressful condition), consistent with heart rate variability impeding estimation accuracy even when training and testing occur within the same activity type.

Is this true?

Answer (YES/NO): NO